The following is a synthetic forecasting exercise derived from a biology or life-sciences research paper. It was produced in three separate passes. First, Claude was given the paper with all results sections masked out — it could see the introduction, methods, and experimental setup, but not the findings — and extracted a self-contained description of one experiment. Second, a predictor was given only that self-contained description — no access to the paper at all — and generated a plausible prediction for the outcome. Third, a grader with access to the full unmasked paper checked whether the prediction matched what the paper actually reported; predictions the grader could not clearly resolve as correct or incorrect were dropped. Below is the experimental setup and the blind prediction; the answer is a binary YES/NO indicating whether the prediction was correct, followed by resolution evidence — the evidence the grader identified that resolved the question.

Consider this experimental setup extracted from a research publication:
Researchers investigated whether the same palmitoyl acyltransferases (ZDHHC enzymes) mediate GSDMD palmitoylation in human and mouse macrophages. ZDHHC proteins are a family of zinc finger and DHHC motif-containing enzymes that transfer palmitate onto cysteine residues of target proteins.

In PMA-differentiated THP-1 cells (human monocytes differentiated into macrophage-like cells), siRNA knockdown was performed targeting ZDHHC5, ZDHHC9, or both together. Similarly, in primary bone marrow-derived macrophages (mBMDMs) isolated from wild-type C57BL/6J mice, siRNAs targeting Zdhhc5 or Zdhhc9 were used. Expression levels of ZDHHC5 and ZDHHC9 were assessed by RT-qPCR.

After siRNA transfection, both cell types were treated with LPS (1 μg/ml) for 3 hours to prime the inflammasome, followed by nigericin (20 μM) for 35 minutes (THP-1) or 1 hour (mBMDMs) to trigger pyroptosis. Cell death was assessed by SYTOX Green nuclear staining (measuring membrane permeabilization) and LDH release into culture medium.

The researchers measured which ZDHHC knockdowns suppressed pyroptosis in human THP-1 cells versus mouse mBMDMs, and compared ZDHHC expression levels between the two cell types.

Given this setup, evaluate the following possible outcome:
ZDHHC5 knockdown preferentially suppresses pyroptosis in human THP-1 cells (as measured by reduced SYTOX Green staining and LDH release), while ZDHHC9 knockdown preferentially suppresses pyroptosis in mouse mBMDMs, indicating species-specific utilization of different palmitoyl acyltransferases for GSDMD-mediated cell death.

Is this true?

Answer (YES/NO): NO